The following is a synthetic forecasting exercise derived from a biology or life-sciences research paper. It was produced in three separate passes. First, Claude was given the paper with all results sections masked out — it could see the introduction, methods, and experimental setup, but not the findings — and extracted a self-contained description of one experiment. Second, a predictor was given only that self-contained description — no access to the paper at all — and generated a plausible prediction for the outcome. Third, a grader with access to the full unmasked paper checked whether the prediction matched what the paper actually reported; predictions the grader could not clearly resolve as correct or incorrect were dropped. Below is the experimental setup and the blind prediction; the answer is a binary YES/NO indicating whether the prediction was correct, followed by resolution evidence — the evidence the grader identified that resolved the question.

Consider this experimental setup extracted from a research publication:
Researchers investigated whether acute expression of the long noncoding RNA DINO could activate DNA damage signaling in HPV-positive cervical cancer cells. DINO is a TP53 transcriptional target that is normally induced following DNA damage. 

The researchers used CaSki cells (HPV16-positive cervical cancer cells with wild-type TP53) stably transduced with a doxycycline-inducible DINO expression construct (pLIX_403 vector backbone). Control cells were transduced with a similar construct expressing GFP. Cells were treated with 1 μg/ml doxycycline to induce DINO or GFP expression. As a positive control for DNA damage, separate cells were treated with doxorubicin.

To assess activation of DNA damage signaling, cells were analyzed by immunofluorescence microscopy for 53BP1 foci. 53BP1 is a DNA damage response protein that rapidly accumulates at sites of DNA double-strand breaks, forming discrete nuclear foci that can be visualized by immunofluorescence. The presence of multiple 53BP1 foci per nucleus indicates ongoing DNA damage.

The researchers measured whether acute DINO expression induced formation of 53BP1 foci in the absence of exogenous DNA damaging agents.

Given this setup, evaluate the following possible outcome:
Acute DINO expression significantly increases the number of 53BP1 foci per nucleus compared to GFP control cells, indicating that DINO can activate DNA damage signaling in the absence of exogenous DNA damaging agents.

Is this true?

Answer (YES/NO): YES